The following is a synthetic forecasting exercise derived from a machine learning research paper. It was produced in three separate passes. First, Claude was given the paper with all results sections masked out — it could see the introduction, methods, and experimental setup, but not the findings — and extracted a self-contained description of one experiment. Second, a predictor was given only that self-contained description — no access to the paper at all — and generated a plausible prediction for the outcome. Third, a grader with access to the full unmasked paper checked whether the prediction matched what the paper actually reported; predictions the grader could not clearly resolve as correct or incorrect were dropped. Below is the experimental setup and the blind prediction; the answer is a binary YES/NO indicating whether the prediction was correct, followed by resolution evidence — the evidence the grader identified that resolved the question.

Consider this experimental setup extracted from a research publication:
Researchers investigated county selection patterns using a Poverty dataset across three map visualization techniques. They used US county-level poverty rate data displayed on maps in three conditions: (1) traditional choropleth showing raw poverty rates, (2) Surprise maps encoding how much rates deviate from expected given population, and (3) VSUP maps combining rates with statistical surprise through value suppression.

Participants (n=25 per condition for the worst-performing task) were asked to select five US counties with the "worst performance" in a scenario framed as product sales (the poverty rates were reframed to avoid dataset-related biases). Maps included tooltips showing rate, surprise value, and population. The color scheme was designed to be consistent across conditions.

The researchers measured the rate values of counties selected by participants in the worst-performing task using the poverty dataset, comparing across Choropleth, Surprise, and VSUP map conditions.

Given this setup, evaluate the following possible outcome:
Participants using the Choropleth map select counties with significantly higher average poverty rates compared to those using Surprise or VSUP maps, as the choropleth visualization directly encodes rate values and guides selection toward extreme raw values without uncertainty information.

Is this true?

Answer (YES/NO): NO